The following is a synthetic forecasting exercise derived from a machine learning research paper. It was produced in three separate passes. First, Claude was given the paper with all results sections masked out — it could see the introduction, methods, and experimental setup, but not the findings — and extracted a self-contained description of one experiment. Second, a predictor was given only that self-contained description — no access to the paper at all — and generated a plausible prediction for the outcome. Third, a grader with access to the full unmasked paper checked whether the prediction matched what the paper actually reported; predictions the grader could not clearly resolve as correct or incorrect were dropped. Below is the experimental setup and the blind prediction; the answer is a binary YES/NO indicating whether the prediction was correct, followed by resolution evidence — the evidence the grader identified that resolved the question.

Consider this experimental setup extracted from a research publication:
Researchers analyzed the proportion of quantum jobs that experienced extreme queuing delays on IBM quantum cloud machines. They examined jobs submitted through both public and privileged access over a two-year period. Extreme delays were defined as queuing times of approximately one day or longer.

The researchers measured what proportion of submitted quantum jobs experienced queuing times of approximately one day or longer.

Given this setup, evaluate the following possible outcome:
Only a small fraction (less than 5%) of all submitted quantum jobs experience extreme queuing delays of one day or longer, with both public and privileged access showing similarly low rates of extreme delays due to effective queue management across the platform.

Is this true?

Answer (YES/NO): NO